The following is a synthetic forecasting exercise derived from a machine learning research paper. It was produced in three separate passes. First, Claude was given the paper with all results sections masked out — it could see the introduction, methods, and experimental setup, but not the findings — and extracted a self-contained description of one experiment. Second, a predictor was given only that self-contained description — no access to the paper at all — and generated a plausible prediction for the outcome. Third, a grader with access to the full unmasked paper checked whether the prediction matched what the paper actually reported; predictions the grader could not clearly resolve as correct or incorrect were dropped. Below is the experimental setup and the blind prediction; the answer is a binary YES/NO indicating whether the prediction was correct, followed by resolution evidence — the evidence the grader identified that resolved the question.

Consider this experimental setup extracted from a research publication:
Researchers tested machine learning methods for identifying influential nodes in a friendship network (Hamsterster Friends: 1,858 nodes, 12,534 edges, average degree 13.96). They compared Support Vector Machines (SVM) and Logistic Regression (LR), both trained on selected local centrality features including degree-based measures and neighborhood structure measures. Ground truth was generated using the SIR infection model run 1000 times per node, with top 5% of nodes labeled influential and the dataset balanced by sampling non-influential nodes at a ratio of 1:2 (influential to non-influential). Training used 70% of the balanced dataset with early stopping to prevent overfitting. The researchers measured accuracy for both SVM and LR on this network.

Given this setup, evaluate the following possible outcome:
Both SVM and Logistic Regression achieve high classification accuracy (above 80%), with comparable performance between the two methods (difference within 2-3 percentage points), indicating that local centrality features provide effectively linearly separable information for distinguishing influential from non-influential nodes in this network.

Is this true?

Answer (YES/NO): YES